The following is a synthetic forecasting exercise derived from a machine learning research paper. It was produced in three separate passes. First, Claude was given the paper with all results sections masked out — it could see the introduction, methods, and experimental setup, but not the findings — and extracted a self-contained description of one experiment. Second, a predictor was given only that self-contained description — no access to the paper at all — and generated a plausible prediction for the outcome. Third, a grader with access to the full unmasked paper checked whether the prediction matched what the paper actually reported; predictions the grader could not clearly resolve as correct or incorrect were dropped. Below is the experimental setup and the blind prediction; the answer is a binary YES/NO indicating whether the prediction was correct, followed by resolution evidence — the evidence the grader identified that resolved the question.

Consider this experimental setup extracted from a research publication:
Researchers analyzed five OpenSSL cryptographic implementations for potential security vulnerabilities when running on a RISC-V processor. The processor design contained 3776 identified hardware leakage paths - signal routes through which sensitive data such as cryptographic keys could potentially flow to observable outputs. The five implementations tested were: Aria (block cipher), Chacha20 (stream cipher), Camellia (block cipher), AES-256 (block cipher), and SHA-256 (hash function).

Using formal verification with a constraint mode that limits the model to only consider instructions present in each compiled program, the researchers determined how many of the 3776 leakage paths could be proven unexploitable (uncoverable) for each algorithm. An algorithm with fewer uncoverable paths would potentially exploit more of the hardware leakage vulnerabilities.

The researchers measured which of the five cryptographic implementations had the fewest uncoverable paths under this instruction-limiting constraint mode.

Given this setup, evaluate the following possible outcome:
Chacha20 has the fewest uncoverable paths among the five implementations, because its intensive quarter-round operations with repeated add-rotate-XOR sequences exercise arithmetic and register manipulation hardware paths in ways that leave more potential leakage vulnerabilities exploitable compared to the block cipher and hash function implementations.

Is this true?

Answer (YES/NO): YES